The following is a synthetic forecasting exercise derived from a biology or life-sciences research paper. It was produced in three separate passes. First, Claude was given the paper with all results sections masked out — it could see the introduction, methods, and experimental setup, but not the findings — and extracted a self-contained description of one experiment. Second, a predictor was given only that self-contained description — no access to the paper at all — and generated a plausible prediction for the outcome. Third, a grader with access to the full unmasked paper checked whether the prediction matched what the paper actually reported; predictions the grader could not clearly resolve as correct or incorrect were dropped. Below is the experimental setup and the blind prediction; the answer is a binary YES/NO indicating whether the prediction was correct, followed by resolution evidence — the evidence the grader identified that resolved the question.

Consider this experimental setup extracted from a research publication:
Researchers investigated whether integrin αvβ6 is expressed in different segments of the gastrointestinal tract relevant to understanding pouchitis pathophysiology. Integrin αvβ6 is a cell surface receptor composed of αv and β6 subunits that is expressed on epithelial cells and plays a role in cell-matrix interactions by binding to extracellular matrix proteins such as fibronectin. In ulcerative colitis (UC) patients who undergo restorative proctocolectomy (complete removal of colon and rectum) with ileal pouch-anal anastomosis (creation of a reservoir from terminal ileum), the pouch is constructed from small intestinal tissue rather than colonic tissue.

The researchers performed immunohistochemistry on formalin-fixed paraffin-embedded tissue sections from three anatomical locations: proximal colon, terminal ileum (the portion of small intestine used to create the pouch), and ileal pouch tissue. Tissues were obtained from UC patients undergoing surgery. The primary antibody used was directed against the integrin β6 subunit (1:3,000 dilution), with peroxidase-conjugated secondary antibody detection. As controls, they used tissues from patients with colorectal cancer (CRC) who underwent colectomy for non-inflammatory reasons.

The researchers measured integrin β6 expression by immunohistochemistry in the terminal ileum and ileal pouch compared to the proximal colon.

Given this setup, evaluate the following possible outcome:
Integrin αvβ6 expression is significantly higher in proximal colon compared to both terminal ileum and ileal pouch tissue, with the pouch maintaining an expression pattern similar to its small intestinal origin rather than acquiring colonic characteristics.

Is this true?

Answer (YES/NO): NO